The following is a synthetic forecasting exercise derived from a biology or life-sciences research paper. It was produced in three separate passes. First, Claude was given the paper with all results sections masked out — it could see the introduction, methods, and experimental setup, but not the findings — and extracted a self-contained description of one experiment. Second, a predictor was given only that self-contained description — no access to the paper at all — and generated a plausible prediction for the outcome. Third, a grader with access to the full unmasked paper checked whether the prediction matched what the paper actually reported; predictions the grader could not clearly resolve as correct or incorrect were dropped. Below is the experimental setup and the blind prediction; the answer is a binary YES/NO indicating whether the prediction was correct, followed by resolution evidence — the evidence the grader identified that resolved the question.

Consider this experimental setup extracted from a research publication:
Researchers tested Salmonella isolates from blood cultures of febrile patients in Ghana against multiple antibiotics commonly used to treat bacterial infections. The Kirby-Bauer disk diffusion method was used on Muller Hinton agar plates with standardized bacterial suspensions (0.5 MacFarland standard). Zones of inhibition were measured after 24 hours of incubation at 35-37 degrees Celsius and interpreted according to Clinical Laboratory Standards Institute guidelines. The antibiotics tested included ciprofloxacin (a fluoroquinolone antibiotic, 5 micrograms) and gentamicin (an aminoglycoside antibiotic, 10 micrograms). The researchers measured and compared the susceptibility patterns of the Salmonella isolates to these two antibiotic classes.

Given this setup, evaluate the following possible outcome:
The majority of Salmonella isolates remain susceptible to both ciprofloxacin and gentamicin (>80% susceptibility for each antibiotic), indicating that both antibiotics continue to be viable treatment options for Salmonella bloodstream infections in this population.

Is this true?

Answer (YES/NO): NO